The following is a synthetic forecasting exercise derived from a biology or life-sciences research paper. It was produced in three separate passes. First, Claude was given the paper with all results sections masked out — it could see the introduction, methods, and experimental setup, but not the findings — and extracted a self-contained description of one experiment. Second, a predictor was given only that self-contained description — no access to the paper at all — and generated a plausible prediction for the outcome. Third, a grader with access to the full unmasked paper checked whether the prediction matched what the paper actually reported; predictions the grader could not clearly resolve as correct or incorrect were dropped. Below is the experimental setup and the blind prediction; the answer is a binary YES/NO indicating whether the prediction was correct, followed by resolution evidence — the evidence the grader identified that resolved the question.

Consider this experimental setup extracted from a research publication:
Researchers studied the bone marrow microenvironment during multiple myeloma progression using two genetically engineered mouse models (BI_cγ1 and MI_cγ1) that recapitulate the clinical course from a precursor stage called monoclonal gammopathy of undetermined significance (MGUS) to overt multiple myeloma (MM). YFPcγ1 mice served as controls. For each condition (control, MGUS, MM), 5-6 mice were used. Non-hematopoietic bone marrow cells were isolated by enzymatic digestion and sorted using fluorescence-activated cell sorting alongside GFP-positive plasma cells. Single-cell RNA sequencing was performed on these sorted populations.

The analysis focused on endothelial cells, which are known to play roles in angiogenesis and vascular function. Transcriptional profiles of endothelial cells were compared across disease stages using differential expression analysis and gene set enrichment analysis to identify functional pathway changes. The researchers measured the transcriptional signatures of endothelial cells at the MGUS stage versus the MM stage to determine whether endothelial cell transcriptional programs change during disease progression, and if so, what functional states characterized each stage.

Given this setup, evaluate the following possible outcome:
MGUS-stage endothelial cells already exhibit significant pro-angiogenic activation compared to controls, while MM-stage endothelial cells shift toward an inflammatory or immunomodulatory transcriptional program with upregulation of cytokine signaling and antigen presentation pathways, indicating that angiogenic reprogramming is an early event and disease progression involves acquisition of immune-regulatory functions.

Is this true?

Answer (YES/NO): NO